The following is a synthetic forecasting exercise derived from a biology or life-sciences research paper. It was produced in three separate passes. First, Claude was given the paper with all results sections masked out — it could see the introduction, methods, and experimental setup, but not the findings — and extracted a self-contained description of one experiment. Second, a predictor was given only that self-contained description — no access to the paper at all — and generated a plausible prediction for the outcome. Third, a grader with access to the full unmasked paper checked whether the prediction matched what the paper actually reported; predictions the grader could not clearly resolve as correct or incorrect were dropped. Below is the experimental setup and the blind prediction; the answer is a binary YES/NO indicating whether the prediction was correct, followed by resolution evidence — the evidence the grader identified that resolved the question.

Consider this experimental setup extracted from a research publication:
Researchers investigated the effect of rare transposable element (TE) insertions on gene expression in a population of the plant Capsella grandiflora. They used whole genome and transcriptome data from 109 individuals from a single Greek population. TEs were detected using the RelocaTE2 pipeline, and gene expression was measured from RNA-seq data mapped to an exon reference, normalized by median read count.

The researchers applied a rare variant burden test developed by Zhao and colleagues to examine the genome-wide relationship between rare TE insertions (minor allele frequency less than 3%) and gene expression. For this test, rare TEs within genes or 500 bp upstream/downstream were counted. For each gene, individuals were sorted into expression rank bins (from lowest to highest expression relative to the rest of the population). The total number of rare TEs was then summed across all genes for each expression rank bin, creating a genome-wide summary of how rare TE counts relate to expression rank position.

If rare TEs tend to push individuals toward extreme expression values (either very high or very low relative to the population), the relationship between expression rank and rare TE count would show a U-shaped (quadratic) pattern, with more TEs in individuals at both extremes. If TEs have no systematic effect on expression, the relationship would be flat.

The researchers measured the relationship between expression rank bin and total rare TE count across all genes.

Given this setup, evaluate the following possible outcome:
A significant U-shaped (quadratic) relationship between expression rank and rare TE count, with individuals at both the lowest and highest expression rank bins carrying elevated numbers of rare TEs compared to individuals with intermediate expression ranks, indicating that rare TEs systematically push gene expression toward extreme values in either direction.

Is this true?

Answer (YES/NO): NO